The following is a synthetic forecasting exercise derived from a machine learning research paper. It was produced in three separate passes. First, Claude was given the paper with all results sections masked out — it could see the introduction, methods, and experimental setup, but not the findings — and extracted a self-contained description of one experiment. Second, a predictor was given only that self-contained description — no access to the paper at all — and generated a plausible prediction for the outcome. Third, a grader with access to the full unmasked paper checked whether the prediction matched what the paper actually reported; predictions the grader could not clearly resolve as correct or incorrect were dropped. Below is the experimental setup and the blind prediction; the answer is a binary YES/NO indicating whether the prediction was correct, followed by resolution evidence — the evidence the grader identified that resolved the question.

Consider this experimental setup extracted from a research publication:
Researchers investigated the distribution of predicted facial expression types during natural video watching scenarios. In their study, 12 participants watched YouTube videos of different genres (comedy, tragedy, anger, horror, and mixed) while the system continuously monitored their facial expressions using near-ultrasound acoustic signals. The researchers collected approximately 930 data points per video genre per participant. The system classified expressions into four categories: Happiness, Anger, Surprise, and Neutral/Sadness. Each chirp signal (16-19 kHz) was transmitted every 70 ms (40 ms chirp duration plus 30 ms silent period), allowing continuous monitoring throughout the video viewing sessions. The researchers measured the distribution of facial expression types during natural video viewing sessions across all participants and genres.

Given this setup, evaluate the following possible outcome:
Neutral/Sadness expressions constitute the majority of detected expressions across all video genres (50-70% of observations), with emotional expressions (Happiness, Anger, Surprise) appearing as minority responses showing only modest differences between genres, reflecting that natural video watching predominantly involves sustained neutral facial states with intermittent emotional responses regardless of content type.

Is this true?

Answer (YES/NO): NO